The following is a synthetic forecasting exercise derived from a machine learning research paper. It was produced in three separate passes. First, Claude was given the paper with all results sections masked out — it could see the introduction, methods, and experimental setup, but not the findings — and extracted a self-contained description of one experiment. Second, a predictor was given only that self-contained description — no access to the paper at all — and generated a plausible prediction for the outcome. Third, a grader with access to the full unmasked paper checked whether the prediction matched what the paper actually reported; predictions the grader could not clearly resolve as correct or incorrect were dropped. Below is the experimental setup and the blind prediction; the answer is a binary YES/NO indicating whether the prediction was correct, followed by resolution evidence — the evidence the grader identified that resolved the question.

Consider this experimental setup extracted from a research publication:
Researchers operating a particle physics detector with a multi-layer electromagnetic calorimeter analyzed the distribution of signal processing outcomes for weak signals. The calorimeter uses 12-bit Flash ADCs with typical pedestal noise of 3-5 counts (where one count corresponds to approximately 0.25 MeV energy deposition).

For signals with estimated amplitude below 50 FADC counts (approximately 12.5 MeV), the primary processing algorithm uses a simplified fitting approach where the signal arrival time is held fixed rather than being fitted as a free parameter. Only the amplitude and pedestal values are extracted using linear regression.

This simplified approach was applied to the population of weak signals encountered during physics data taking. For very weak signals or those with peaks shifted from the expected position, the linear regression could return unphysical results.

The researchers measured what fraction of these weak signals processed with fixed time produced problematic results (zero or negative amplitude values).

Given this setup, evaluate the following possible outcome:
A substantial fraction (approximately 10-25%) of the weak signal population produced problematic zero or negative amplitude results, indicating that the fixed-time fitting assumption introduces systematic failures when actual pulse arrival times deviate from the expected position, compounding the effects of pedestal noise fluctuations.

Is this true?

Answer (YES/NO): NO